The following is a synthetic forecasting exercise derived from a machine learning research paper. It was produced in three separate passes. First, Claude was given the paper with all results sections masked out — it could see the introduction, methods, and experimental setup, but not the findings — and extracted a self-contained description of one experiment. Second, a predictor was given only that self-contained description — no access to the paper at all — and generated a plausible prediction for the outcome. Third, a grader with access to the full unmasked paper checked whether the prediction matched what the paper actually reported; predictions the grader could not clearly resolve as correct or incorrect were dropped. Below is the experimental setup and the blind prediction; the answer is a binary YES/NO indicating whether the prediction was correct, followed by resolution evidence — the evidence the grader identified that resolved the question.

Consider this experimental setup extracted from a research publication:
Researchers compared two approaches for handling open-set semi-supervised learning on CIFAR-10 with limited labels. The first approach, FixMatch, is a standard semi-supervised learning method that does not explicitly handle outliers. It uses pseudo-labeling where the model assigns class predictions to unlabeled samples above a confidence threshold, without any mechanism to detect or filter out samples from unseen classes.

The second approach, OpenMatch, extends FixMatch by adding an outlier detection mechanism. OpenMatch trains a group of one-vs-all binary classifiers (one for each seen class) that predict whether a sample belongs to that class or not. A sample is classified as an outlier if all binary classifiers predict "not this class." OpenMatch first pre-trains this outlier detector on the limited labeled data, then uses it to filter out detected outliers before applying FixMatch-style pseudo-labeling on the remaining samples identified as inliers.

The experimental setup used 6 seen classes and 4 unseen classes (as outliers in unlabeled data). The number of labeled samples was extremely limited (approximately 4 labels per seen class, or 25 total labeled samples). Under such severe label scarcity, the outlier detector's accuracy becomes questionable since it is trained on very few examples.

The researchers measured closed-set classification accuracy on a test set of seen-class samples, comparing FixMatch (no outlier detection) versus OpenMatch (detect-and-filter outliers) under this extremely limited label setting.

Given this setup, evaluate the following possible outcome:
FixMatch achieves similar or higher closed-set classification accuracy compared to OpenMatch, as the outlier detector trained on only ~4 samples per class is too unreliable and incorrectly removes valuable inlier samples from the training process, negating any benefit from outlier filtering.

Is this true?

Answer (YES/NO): YES